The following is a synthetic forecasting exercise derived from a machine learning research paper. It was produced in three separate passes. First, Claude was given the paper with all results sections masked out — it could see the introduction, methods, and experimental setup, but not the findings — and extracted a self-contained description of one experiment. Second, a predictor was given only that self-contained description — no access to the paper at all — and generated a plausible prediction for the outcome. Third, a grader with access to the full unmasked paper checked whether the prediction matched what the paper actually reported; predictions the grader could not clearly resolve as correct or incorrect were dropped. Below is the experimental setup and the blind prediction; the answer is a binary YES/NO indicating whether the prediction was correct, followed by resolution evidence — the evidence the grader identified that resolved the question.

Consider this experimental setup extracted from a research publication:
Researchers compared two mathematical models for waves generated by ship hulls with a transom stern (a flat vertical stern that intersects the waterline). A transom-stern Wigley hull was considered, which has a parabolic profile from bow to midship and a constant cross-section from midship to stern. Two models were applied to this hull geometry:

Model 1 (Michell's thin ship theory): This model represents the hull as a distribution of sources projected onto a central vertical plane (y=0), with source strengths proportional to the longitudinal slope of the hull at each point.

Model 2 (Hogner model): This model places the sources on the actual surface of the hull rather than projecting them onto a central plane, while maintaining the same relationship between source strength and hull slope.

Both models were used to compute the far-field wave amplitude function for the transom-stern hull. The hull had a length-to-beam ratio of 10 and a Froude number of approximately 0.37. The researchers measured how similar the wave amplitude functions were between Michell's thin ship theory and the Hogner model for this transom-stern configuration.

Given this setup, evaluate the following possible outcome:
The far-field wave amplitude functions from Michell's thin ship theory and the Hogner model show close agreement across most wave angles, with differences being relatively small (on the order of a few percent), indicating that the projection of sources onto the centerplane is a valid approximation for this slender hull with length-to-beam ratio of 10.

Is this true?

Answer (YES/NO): NO